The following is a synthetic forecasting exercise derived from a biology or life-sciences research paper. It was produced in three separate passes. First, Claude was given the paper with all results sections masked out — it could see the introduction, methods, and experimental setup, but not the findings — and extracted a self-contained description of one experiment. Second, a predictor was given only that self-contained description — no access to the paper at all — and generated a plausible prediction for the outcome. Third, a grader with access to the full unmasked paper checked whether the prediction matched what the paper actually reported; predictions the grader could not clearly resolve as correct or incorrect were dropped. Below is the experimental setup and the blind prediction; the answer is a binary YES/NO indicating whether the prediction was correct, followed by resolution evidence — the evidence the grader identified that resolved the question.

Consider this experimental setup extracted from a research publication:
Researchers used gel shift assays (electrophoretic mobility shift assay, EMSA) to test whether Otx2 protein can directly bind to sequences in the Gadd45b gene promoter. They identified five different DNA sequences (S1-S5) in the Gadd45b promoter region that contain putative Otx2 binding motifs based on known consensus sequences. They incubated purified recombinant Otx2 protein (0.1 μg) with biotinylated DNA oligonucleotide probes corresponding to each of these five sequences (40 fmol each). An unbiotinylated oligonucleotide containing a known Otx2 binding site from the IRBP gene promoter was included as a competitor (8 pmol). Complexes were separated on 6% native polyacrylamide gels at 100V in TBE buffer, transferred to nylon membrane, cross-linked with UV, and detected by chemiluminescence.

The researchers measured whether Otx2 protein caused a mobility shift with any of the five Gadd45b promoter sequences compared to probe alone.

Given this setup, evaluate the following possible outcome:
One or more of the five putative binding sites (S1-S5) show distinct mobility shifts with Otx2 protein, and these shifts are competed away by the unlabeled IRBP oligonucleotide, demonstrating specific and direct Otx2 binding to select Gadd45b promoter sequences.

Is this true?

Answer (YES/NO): YES